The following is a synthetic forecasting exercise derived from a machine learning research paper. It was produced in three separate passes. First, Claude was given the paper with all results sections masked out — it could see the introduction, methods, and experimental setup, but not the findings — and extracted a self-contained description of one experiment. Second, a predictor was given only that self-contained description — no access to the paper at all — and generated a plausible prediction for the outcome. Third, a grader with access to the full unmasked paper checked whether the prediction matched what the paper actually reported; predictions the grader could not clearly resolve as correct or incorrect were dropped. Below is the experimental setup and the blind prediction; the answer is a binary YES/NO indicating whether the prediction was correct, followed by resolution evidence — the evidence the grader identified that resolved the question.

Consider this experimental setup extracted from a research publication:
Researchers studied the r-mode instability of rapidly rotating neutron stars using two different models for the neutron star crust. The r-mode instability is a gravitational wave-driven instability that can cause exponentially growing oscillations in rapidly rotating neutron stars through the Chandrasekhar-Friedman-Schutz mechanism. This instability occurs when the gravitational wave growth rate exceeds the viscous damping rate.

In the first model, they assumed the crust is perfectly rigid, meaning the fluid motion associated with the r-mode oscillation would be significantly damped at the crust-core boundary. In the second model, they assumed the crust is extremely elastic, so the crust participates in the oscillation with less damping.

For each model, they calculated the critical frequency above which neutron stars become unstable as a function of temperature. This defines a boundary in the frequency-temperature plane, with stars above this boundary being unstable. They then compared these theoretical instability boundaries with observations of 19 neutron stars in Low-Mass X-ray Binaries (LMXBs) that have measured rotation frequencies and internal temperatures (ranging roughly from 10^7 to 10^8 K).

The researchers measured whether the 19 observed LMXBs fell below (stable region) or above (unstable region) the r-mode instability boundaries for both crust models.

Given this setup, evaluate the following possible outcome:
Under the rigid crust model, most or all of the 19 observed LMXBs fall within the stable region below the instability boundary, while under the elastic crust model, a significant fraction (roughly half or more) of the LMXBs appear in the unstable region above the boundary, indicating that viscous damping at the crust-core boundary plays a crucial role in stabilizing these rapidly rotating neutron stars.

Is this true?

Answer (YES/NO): YES